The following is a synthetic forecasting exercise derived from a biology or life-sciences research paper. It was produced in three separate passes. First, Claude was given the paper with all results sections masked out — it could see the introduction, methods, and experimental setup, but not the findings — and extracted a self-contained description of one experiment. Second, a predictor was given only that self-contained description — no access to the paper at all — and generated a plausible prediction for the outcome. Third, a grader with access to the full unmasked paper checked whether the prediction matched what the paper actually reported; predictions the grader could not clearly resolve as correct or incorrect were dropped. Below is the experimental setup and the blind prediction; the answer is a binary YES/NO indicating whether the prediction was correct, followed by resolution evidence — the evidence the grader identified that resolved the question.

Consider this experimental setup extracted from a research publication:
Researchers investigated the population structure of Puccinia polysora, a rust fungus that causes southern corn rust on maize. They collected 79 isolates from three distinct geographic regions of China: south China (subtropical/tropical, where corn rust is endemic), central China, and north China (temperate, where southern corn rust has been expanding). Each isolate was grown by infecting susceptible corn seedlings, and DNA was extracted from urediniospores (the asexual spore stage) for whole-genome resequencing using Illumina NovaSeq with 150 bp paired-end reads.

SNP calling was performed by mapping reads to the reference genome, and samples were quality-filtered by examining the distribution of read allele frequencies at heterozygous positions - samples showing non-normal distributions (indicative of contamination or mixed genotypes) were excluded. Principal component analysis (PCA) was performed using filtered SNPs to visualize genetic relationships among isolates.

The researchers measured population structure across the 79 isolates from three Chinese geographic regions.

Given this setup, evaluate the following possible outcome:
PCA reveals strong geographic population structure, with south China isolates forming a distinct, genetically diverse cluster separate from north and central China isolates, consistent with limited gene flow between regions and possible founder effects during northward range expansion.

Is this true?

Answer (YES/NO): NO